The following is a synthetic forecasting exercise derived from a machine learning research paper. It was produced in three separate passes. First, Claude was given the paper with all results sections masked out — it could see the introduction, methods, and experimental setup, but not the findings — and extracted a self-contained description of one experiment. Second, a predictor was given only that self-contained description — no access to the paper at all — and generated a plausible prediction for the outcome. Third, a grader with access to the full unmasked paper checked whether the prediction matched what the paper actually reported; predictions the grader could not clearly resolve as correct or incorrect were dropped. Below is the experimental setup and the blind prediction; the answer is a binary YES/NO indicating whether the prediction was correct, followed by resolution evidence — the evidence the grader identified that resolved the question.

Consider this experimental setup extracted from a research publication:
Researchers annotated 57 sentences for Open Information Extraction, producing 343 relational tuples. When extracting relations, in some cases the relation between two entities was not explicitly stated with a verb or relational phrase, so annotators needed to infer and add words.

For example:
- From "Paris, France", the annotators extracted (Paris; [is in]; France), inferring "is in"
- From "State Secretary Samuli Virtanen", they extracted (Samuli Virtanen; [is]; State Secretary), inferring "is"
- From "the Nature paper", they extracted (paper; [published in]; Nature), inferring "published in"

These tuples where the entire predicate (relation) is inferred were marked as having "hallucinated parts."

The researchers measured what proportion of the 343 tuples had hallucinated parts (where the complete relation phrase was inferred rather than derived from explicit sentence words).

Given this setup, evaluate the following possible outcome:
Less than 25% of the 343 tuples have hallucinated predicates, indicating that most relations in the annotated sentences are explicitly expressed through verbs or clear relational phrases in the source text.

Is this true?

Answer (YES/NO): NO